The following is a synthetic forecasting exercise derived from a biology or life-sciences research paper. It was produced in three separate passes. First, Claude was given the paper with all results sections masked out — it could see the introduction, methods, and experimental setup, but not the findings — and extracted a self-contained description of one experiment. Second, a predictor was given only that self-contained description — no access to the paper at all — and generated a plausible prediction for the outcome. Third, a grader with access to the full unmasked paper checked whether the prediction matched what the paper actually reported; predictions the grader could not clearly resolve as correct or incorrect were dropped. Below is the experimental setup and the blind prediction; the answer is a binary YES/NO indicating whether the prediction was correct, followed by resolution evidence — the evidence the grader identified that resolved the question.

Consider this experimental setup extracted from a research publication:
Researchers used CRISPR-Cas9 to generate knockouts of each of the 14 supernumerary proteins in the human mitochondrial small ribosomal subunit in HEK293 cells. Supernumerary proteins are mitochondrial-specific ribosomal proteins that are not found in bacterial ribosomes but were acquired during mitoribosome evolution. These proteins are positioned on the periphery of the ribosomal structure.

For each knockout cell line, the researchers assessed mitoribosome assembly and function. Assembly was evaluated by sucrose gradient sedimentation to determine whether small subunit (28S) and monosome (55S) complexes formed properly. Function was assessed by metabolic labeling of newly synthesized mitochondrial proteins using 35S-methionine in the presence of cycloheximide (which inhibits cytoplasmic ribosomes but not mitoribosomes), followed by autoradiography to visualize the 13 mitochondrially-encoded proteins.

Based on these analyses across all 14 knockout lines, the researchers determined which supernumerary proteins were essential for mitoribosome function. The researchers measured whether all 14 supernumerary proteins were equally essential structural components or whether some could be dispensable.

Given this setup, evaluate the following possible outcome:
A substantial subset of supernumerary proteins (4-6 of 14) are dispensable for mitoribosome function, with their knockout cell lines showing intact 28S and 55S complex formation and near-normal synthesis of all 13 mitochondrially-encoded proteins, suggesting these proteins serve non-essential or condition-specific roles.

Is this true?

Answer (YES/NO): NO